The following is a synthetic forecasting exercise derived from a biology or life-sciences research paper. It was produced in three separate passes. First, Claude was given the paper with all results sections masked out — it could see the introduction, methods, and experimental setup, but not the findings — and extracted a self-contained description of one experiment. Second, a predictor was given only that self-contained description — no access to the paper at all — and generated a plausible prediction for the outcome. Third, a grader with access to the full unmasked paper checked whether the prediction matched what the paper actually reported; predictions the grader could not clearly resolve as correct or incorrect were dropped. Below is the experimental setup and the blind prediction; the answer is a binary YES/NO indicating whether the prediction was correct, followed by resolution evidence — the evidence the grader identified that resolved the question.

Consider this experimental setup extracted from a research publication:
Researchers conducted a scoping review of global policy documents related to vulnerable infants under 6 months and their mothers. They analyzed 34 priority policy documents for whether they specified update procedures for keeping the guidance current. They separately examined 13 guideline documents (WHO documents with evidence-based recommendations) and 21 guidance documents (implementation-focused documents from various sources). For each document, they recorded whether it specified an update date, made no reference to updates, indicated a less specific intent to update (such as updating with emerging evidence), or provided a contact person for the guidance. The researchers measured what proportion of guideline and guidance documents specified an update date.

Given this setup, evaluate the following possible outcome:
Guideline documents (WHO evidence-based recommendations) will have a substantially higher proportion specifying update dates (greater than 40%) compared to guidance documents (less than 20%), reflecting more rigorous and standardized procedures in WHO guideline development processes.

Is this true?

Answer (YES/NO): NO